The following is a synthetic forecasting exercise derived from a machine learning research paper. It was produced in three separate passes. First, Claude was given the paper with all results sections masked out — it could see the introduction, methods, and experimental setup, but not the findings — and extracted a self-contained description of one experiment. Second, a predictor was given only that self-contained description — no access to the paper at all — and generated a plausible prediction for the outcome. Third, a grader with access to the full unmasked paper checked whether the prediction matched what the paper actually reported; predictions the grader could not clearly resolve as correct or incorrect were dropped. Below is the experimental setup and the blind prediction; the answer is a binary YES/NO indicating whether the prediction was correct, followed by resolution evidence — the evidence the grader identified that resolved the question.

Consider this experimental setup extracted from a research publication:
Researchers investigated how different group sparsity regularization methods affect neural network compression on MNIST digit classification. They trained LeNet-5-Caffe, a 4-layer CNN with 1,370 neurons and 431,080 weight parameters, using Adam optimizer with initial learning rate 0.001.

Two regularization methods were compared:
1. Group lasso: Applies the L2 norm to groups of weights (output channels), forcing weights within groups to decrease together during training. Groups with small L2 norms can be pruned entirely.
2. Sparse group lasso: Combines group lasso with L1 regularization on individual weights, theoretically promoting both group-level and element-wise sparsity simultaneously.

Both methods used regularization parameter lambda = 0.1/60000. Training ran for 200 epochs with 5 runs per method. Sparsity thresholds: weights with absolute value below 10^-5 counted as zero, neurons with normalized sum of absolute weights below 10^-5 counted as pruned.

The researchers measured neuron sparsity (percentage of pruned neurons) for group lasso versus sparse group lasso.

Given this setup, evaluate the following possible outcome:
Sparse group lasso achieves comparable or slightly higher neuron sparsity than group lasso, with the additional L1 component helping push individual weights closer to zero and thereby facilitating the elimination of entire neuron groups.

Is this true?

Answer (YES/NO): YES